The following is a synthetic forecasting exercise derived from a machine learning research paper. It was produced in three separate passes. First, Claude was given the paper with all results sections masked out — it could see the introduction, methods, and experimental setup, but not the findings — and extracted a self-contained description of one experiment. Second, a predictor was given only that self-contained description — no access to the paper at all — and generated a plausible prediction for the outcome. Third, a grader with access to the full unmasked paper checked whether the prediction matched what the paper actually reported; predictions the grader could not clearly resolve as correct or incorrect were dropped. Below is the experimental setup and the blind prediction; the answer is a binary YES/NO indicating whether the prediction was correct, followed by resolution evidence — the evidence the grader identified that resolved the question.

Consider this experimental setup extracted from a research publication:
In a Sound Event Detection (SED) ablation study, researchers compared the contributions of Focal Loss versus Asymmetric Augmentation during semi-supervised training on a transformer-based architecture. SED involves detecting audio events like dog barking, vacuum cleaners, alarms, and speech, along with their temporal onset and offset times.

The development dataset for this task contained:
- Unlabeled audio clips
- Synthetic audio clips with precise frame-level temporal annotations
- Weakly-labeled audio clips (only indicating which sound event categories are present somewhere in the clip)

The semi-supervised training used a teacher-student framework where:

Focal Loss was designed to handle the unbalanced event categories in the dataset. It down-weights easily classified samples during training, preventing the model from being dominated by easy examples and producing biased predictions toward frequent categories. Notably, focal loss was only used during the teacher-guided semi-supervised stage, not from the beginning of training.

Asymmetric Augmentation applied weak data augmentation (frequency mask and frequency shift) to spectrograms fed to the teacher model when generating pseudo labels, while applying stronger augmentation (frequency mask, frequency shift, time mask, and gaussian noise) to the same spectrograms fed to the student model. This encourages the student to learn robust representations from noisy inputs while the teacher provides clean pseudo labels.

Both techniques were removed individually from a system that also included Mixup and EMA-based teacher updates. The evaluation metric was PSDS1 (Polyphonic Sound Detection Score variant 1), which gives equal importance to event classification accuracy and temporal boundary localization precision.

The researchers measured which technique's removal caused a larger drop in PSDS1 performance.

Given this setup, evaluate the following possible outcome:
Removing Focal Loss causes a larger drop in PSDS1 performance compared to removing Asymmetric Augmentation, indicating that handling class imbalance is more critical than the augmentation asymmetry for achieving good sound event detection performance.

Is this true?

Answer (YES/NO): YES